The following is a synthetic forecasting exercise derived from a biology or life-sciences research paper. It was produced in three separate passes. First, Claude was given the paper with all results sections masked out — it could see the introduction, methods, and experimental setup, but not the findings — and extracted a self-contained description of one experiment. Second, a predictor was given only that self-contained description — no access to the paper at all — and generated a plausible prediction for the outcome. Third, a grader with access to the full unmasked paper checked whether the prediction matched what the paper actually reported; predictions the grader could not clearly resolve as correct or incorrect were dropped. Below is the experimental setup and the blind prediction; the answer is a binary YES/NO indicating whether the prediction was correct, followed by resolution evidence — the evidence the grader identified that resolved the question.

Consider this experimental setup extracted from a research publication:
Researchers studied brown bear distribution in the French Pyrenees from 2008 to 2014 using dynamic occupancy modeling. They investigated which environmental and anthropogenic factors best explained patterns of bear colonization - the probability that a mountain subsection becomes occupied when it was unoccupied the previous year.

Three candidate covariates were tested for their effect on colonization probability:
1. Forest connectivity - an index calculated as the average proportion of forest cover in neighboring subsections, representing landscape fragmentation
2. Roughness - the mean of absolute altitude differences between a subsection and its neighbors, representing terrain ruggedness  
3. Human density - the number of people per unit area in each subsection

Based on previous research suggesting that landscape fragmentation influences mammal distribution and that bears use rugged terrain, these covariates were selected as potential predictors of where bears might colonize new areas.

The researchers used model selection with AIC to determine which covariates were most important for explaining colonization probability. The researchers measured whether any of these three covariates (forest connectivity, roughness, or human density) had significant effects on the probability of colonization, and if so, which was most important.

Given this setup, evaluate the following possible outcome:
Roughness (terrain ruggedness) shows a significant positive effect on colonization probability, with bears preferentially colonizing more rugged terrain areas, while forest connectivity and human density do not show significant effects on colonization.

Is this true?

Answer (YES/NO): NO